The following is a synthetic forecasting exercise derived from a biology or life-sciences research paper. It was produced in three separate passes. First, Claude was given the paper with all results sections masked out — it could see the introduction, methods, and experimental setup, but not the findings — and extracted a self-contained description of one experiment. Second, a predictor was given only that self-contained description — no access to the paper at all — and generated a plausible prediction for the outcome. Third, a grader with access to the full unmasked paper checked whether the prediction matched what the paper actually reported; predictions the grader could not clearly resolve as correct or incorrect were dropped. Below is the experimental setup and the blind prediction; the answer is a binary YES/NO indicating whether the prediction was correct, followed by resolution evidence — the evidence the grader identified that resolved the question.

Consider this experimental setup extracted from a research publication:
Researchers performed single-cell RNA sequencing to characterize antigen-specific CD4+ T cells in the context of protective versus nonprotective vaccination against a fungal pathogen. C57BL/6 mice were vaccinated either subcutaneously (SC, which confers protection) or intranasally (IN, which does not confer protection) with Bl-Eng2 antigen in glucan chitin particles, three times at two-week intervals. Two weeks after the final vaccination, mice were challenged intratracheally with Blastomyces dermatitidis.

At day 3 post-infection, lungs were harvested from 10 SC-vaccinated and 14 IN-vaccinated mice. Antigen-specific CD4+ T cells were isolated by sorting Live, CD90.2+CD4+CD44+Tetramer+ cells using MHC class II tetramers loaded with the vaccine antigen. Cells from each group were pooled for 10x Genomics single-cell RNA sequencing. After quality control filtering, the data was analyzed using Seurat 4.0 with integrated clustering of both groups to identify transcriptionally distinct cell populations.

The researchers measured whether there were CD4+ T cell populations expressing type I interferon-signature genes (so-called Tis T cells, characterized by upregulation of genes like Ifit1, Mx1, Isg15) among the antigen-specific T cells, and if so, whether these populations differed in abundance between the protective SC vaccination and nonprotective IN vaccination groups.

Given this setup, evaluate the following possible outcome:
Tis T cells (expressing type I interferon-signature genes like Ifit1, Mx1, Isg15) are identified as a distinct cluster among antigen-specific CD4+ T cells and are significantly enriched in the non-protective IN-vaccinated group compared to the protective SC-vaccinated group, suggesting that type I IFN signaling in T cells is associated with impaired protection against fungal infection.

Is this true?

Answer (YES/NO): NO